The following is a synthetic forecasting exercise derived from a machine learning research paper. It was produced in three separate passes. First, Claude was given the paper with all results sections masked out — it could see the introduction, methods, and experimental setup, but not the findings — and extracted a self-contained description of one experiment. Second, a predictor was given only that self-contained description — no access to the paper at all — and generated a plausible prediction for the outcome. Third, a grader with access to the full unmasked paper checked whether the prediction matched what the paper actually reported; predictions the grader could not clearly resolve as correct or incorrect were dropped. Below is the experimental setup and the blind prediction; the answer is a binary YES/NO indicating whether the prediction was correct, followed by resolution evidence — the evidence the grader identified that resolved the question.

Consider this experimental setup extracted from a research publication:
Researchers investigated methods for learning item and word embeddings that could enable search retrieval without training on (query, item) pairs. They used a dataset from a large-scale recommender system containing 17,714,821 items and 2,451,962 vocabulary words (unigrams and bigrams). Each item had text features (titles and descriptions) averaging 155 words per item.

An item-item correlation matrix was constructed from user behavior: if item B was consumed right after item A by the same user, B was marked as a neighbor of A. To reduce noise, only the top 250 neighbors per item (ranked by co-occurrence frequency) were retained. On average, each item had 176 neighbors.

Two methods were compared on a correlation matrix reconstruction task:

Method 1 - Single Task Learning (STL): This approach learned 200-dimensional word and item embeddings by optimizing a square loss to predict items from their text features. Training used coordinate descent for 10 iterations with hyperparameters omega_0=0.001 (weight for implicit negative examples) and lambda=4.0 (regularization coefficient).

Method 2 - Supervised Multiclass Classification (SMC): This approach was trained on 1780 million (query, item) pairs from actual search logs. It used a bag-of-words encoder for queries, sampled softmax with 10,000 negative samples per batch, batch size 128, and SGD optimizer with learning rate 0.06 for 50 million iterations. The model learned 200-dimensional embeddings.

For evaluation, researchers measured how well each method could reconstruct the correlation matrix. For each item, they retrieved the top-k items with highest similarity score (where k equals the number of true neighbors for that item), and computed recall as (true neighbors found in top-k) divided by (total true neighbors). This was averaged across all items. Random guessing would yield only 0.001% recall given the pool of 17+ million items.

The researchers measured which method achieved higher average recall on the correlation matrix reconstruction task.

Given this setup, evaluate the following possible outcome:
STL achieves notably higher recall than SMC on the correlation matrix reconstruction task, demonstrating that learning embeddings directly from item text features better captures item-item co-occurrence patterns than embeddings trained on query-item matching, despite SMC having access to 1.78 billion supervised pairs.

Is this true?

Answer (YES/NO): YES